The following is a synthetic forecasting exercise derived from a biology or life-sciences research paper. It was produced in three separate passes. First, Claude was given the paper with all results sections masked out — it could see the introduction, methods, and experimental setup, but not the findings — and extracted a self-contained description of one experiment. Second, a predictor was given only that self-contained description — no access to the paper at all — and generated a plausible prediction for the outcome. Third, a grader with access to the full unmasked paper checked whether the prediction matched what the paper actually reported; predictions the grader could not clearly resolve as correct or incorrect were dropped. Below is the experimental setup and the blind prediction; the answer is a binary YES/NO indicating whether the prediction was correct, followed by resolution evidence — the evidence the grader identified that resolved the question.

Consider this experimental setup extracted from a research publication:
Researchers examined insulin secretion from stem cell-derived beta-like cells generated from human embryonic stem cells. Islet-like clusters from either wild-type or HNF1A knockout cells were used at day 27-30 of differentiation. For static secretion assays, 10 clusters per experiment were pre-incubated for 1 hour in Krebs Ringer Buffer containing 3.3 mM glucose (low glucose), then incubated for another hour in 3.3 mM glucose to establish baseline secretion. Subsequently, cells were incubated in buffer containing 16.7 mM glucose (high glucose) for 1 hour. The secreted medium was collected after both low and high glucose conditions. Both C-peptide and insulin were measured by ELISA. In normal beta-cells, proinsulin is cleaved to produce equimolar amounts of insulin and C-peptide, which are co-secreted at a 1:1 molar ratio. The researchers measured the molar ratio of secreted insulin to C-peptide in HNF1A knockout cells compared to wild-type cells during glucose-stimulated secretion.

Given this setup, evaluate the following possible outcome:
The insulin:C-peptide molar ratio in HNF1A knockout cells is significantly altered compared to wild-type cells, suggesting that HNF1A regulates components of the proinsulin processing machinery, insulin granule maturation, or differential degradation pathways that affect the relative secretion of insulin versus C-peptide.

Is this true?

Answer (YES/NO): NO